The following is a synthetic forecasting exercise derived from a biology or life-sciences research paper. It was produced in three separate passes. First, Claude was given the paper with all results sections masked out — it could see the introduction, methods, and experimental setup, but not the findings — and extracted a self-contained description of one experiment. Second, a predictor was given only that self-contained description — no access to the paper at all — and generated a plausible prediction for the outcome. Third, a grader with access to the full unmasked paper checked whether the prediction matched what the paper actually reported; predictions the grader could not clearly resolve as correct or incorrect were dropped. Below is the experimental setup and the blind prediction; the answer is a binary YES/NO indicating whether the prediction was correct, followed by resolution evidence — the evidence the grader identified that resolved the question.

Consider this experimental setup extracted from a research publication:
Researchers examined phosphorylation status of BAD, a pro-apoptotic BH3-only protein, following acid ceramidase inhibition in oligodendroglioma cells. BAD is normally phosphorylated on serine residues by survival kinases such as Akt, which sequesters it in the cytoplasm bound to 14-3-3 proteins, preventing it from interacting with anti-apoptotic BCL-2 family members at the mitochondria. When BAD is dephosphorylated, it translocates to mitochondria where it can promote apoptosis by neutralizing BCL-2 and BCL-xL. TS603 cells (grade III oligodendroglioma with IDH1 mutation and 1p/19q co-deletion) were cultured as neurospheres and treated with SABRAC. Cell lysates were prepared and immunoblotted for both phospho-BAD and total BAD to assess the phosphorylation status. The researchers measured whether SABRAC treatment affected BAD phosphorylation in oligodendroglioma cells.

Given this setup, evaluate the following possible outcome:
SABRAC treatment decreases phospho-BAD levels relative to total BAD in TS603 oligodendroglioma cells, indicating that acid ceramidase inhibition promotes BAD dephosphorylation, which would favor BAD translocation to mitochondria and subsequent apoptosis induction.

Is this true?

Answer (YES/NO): YES